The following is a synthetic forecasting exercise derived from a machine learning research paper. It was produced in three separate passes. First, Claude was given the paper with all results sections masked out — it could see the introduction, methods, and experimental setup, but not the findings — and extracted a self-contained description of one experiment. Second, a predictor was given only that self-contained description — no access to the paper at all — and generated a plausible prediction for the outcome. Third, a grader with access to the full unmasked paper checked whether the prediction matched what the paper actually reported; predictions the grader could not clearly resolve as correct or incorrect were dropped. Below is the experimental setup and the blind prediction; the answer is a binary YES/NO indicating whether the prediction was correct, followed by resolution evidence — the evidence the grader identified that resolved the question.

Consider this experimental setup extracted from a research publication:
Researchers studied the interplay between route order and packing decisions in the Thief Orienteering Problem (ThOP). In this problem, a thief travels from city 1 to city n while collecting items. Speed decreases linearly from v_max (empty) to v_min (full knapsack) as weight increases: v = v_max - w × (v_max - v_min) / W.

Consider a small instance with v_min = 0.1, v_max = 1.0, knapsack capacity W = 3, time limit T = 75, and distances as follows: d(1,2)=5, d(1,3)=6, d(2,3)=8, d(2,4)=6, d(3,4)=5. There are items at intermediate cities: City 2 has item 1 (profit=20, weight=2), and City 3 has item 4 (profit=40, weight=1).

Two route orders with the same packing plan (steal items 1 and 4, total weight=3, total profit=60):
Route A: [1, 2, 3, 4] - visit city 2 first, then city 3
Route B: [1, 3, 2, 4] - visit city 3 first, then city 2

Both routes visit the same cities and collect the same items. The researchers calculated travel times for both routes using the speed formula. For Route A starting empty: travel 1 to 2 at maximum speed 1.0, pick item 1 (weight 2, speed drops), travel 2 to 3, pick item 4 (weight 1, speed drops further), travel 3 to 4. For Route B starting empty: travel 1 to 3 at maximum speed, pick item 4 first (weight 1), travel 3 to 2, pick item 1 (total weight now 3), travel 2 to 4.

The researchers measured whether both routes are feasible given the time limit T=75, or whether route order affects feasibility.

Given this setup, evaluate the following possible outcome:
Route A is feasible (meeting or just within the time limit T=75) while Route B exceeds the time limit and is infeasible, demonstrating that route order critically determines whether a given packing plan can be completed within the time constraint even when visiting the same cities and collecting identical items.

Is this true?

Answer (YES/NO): YES